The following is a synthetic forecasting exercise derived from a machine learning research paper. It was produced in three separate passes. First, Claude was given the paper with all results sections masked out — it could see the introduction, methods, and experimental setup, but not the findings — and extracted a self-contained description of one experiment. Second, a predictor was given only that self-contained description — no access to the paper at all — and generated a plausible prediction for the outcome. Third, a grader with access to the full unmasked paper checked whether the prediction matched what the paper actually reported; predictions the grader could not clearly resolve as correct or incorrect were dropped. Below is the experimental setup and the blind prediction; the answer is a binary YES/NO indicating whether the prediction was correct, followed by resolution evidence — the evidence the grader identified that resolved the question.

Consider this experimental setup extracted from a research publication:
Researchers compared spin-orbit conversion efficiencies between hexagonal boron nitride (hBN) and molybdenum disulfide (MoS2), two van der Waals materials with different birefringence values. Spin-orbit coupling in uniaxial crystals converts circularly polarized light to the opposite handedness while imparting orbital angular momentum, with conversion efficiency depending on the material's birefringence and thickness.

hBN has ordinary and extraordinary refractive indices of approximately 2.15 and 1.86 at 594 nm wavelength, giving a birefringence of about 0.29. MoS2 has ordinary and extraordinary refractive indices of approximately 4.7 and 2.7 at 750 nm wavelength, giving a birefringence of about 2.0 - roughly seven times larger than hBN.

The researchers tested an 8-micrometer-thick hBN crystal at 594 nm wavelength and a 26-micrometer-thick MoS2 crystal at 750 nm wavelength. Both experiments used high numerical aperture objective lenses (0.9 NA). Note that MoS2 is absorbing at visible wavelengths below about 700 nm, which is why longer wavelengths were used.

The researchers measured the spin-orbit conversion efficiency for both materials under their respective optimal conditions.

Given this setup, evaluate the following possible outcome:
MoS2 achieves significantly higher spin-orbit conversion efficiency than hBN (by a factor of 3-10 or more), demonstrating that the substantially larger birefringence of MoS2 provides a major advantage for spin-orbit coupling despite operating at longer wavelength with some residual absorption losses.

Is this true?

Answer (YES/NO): NO